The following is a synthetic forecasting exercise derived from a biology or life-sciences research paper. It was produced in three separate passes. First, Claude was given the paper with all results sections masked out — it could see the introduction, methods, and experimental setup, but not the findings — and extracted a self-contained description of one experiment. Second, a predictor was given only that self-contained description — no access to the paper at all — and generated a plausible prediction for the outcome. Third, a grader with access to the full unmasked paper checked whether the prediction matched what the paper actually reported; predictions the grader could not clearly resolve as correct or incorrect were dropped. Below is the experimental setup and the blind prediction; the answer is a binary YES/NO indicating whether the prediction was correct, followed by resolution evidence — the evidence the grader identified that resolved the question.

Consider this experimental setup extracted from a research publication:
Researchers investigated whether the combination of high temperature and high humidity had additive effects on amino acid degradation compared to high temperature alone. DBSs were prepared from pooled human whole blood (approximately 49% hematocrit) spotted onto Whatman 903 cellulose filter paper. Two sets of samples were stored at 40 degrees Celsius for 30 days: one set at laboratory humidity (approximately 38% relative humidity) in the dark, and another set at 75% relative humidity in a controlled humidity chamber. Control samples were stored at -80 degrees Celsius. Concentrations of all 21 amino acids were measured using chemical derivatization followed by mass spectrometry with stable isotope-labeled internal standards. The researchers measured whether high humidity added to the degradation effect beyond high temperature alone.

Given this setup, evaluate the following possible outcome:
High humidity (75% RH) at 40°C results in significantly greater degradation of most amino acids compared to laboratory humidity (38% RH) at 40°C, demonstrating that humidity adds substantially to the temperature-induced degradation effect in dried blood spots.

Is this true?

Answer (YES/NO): YES